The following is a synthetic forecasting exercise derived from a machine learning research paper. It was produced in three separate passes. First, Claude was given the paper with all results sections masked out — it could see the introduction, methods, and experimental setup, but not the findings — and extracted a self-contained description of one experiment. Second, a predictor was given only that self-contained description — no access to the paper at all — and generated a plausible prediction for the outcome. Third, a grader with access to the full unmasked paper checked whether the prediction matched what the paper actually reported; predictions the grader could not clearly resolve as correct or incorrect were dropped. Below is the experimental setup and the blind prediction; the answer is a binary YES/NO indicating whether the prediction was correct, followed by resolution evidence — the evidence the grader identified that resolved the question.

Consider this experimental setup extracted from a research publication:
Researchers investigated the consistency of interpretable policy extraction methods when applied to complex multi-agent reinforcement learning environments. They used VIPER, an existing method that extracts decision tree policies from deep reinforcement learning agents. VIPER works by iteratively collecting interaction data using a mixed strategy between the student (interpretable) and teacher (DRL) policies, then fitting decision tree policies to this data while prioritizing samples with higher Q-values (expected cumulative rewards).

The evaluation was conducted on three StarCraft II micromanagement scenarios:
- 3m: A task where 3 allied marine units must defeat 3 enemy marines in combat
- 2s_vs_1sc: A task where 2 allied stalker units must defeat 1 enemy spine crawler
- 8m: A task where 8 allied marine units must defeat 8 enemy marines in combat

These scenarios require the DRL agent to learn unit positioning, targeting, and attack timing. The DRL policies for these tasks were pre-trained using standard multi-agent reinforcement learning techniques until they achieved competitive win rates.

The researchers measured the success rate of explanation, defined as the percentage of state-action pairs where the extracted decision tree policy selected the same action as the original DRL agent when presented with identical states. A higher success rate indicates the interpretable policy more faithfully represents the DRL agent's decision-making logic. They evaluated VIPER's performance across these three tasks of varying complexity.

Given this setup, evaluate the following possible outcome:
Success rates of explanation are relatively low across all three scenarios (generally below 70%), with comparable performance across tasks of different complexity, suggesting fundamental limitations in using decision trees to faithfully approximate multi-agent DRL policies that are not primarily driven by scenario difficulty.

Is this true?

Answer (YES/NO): NO